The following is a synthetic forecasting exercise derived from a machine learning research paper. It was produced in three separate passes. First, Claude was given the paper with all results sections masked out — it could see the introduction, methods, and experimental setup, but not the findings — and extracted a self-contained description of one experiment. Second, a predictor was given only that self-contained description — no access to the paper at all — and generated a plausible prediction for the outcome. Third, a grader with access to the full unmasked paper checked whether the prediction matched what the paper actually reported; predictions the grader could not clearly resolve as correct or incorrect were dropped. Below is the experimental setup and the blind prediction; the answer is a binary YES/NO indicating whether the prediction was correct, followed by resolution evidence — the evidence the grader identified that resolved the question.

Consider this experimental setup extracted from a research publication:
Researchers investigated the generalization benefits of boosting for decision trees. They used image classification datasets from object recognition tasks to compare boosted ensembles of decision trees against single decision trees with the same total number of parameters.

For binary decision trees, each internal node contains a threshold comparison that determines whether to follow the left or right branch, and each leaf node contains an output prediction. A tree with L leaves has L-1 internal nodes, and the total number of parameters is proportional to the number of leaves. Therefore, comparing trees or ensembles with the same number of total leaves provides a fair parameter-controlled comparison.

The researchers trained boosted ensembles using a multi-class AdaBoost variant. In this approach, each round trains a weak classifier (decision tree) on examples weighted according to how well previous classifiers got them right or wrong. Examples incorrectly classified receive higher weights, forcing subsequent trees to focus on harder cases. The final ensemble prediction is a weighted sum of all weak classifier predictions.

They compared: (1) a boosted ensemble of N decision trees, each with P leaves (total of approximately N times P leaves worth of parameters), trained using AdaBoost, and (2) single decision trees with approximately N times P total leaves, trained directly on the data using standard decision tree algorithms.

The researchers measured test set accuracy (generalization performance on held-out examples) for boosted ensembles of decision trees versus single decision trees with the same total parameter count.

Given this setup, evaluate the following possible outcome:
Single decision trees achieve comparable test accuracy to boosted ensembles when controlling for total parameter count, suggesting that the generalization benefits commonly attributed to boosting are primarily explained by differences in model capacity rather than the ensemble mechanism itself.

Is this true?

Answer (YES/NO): NO